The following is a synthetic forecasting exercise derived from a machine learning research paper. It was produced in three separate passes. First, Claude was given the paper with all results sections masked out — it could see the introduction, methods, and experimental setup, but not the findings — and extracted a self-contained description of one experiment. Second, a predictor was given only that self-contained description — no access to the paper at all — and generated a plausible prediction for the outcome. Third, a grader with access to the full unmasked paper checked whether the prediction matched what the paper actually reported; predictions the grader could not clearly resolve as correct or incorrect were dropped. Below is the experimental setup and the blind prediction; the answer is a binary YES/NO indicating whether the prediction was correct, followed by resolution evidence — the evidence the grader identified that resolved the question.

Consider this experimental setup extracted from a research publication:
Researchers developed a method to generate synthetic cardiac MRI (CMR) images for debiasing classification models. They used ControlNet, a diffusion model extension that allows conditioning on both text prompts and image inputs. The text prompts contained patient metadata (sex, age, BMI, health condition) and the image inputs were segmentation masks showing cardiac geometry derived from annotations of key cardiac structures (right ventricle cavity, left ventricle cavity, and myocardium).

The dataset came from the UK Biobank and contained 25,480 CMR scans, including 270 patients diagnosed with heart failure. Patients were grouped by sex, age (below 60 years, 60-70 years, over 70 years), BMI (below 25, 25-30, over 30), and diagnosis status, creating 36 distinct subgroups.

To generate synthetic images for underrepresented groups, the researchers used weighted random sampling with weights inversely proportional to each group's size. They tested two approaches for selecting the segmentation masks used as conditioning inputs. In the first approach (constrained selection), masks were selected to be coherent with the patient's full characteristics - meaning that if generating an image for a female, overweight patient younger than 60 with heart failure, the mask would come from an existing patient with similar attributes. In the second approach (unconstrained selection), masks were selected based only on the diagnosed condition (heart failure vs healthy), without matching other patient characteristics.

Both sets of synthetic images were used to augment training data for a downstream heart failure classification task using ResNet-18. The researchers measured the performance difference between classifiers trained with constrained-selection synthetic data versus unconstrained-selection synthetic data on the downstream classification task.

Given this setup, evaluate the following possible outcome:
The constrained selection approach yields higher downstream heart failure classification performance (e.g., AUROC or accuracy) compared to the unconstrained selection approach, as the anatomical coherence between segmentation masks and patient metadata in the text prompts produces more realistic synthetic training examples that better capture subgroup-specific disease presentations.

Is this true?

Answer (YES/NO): YES